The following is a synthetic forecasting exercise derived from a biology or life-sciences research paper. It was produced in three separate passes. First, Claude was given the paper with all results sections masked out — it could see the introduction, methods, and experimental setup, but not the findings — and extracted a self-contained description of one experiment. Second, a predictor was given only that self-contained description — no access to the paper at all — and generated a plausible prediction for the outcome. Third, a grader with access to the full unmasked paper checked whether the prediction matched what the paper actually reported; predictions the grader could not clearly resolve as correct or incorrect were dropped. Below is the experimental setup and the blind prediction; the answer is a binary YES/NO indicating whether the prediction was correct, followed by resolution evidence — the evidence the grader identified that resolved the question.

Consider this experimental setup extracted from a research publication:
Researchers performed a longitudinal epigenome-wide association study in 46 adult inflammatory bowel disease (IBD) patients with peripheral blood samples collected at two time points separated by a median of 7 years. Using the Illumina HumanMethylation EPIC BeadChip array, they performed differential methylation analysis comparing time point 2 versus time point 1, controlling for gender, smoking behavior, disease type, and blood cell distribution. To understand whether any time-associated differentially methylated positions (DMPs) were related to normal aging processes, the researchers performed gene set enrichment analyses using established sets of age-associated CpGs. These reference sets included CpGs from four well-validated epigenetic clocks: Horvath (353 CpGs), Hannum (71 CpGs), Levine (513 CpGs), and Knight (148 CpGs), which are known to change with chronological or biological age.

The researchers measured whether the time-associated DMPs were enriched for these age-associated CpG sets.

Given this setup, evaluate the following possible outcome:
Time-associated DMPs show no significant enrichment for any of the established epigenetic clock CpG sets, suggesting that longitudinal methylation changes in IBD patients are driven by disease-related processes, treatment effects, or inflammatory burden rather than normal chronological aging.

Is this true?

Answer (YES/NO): NO